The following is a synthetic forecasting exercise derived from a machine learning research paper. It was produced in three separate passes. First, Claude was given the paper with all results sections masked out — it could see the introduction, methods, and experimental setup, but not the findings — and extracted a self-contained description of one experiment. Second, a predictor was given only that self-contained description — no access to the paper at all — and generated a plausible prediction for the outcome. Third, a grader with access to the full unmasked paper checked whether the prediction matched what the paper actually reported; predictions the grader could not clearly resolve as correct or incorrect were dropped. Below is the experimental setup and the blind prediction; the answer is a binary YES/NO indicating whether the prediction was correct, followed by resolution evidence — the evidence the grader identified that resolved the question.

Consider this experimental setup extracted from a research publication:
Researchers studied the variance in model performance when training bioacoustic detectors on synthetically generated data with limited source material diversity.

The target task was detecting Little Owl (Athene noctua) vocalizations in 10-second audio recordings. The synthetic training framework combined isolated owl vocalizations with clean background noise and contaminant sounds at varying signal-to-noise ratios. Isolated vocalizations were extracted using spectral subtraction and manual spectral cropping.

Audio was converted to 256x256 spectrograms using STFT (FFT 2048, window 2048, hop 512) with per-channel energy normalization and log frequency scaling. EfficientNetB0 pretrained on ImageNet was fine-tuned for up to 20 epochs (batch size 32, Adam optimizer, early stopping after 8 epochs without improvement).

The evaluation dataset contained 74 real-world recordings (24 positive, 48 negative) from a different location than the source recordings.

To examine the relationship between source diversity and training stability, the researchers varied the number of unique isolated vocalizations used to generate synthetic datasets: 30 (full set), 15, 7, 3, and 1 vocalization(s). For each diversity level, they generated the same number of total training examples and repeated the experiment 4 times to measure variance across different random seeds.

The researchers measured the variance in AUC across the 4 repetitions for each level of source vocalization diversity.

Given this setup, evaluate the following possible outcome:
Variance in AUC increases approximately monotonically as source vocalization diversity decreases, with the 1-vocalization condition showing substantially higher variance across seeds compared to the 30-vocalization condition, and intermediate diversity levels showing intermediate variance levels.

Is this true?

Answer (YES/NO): NO